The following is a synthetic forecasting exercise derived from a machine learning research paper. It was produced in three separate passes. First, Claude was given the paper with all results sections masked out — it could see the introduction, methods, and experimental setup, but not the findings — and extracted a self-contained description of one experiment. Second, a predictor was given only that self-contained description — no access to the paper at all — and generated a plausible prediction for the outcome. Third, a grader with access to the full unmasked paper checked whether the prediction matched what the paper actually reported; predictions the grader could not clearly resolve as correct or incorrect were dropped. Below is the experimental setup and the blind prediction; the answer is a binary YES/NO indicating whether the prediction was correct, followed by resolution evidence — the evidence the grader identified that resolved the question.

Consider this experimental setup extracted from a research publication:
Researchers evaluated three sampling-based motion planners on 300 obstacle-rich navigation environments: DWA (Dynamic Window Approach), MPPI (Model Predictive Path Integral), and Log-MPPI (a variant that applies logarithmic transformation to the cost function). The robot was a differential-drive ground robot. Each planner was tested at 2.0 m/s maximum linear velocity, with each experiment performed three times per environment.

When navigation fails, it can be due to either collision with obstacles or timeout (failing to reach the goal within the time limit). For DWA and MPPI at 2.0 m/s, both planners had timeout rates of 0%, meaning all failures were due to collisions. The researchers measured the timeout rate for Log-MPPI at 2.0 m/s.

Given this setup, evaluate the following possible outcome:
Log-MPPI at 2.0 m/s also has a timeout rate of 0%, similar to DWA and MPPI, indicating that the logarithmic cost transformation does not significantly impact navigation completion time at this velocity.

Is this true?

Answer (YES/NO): NO